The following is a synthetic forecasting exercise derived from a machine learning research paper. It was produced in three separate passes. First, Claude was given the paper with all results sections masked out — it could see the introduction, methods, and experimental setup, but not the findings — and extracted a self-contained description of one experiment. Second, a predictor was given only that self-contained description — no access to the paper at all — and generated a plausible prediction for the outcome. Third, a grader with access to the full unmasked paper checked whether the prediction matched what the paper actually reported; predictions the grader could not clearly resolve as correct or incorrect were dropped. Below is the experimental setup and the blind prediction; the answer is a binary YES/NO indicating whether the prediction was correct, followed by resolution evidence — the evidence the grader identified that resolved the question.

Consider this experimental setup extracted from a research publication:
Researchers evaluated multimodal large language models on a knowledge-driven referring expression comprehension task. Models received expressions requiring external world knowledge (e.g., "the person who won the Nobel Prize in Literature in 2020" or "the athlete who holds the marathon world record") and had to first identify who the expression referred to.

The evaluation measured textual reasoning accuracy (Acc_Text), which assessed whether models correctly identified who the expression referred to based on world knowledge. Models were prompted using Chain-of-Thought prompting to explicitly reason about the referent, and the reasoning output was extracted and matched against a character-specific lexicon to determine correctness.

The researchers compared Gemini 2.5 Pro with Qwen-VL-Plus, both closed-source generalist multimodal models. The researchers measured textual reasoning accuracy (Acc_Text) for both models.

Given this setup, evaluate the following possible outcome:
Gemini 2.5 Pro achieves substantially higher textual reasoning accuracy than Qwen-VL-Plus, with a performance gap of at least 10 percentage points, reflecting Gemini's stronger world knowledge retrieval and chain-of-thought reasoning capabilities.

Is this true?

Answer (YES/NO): YES